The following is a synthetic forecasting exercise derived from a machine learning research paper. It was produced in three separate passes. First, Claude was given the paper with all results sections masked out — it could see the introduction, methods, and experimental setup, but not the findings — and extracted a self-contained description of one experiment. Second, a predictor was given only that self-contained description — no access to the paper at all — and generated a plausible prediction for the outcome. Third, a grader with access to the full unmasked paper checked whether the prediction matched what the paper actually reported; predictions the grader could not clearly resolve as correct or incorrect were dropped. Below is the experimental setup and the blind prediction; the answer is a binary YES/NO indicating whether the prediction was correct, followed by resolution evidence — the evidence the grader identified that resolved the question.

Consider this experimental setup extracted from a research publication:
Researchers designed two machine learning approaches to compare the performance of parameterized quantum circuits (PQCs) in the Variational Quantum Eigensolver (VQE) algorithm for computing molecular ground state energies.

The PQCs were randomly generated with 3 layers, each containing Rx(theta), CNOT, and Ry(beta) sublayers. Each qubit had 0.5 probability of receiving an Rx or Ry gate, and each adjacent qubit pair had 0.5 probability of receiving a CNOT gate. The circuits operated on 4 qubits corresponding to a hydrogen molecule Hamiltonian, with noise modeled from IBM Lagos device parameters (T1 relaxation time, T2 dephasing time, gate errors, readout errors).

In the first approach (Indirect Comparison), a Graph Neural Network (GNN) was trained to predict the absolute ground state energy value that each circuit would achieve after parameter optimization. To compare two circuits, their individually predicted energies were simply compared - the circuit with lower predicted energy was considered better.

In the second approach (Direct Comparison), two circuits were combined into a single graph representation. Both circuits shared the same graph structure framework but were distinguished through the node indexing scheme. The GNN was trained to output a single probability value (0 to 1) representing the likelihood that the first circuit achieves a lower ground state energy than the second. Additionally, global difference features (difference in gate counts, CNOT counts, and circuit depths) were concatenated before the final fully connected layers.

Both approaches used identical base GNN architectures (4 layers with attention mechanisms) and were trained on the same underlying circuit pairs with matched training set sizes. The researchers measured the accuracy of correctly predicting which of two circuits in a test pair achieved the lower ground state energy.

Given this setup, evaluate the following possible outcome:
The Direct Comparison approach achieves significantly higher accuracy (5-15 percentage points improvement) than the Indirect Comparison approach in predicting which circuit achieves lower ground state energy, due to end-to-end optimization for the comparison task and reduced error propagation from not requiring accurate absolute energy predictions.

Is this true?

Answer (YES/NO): NO